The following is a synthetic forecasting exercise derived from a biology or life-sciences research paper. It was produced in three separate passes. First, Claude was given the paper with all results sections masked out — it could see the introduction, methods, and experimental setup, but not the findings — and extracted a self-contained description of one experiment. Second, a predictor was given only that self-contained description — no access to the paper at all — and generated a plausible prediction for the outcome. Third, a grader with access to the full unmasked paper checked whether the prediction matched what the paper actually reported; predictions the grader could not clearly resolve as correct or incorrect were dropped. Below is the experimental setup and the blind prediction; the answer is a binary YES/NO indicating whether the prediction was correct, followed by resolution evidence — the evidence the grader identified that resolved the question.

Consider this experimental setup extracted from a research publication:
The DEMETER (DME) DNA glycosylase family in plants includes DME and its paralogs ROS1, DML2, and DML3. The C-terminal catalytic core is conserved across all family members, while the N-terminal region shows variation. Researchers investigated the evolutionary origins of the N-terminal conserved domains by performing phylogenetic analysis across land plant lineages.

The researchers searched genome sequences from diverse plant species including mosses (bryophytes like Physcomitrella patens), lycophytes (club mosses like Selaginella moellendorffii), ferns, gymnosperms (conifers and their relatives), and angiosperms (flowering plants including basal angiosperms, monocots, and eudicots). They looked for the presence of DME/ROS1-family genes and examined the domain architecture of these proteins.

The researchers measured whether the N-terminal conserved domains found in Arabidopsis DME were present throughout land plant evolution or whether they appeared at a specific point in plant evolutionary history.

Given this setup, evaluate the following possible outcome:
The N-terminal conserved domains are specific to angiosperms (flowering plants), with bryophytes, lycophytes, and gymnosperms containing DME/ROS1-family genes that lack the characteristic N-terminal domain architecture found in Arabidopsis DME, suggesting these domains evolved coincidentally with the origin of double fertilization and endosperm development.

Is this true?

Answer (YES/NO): YES